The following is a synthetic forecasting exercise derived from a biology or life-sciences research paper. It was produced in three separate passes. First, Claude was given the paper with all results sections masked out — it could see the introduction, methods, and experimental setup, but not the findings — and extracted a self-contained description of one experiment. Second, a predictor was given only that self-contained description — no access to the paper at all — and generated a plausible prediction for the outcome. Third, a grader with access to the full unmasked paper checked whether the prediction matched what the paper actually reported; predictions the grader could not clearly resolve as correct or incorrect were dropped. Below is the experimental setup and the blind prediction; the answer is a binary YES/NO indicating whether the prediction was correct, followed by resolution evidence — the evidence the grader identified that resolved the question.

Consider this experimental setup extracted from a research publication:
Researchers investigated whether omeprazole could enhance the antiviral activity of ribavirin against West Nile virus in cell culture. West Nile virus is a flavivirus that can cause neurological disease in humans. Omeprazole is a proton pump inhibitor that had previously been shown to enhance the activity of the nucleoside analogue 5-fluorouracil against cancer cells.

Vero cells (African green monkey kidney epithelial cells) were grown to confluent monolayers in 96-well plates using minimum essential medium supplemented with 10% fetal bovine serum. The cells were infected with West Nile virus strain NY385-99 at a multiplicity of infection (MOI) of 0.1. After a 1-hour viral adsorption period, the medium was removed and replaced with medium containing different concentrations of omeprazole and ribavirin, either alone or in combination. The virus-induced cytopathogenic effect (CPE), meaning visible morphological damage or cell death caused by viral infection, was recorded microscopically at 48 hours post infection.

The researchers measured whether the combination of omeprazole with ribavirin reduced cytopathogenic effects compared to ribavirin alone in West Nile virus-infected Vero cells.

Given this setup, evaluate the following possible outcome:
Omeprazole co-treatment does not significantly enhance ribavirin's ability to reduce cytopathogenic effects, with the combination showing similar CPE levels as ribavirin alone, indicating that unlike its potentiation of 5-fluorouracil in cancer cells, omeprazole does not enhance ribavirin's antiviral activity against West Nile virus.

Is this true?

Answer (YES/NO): YES